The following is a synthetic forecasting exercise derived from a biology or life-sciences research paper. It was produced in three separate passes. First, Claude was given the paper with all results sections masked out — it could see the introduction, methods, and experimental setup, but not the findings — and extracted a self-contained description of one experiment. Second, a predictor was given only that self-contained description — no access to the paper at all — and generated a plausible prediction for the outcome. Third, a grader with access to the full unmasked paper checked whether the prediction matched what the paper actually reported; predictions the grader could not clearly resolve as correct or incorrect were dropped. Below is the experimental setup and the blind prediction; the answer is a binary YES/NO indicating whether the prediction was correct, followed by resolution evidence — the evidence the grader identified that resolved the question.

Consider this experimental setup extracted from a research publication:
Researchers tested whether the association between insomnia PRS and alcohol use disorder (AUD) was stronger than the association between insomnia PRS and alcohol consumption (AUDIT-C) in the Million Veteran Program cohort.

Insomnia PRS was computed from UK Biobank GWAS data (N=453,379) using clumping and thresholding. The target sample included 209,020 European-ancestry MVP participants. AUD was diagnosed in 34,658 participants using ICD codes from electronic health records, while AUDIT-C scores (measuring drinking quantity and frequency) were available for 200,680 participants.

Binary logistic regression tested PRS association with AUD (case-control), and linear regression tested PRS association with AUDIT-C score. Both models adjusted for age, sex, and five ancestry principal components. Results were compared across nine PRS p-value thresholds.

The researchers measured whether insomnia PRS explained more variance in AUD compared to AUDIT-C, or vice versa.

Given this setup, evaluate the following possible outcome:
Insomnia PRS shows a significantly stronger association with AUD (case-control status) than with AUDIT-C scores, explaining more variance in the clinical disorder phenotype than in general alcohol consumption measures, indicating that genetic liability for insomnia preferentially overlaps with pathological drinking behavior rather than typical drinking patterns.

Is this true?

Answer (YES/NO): NO